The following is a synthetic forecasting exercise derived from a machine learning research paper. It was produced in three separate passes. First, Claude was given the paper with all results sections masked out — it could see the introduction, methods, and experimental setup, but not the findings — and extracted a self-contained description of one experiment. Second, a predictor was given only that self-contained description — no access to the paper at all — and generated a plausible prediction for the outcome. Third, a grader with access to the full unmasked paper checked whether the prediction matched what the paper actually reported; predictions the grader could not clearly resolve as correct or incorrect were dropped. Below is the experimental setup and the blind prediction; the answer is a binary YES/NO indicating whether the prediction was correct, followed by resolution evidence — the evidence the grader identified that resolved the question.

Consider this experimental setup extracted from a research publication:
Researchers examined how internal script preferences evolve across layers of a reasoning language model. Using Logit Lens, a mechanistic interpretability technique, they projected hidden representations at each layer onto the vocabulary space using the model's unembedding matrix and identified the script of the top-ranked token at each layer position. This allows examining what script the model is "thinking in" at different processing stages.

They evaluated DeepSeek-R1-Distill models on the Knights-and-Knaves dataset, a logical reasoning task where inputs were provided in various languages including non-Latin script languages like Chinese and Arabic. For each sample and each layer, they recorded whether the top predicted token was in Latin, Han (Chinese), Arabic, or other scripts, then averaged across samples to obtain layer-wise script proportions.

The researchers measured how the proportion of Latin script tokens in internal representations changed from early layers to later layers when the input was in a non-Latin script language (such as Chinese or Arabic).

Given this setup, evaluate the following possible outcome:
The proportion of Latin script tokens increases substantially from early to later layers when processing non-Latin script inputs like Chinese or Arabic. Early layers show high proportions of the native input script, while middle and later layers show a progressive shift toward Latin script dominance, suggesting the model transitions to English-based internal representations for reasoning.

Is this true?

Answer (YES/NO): NO